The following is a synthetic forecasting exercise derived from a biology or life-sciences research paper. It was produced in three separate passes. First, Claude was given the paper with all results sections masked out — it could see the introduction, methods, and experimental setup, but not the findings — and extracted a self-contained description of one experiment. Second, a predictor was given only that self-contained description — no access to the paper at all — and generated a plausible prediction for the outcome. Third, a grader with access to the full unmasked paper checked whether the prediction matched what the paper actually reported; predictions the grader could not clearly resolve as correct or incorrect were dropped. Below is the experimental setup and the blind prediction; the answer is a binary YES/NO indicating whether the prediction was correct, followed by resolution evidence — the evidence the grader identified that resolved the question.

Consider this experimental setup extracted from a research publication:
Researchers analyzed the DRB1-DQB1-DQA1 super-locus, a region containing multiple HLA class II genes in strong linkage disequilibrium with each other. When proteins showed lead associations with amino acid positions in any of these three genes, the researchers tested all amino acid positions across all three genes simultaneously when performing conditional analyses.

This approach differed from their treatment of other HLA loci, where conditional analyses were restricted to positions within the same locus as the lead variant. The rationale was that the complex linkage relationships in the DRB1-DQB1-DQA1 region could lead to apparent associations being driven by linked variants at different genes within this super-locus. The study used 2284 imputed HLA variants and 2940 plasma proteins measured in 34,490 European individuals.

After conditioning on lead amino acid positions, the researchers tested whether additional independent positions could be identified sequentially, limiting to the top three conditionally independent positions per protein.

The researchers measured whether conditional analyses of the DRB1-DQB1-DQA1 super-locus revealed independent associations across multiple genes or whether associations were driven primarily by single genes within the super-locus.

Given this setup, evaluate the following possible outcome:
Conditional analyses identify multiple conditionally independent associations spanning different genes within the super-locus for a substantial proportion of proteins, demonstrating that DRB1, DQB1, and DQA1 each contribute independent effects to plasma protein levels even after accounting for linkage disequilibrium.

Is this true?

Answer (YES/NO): NO